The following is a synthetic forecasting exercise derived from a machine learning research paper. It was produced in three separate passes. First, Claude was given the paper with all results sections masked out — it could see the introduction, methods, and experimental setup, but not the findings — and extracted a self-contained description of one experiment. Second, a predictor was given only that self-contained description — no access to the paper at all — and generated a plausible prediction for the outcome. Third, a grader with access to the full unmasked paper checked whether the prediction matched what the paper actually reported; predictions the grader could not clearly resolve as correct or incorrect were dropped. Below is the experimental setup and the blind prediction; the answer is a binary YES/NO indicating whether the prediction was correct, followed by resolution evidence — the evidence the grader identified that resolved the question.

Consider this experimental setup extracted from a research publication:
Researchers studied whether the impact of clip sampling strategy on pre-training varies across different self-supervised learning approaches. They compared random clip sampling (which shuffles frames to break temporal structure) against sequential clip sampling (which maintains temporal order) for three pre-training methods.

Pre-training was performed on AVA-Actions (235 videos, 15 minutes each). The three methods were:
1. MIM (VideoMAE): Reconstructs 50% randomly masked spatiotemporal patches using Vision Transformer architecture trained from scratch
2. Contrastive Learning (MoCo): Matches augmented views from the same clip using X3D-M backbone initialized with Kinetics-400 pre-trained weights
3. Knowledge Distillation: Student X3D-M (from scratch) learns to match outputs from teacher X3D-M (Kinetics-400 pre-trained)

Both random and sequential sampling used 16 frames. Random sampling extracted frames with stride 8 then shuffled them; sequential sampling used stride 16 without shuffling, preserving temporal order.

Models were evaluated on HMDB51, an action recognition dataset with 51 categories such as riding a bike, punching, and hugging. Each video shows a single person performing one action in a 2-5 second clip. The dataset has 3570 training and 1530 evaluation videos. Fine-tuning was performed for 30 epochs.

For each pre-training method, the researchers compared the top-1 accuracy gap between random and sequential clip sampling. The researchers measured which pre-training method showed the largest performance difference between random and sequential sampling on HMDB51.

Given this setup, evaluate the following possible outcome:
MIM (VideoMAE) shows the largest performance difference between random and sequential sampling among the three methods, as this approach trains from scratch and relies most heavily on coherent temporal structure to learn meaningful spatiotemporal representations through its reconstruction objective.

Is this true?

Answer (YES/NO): NO